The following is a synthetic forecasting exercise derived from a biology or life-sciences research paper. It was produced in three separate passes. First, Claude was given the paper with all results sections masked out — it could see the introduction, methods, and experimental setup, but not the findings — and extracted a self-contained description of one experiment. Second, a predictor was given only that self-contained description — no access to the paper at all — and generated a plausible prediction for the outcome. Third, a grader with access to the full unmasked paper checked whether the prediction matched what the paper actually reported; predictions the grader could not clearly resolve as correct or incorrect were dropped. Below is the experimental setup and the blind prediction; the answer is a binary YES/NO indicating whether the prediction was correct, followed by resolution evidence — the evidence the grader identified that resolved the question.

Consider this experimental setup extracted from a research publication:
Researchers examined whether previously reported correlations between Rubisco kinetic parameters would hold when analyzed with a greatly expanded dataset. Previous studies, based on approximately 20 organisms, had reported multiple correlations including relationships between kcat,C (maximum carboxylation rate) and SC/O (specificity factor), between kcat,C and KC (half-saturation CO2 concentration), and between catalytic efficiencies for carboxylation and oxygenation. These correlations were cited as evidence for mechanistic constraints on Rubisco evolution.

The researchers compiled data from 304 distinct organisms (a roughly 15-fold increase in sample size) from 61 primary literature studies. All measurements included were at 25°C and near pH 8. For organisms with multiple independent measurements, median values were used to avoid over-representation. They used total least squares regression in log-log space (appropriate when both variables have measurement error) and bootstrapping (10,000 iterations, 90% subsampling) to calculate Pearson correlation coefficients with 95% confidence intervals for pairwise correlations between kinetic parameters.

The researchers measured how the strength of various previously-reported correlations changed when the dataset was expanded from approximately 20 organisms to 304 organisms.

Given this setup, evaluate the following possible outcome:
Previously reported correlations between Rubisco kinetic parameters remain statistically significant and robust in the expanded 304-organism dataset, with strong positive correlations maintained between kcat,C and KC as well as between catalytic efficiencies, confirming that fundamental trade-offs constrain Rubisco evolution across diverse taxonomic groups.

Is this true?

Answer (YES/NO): NO